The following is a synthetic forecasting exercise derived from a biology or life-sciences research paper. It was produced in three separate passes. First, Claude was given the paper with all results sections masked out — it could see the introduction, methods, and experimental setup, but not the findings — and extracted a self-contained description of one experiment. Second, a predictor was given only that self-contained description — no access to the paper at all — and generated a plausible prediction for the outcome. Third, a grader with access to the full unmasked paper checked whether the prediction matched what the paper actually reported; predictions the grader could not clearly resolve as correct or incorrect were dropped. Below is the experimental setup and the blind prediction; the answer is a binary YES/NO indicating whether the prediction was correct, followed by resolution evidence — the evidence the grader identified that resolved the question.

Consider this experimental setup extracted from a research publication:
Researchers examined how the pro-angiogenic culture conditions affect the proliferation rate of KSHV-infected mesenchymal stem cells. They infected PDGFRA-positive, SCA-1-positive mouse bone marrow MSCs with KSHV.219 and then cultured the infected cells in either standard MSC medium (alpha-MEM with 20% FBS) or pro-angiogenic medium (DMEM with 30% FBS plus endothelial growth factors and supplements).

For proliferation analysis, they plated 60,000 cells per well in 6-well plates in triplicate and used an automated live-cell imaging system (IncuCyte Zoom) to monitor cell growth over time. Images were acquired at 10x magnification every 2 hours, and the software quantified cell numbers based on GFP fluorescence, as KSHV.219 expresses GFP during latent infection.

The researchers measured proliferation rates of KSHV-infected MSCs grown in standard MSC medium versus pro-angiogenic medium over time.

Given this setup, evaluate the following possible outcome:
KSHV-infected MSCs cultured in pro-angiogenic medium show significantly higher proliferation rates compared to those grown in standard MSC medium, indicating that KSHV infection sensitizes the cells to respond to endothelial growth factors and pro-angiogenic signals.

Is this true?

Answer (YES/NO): NO